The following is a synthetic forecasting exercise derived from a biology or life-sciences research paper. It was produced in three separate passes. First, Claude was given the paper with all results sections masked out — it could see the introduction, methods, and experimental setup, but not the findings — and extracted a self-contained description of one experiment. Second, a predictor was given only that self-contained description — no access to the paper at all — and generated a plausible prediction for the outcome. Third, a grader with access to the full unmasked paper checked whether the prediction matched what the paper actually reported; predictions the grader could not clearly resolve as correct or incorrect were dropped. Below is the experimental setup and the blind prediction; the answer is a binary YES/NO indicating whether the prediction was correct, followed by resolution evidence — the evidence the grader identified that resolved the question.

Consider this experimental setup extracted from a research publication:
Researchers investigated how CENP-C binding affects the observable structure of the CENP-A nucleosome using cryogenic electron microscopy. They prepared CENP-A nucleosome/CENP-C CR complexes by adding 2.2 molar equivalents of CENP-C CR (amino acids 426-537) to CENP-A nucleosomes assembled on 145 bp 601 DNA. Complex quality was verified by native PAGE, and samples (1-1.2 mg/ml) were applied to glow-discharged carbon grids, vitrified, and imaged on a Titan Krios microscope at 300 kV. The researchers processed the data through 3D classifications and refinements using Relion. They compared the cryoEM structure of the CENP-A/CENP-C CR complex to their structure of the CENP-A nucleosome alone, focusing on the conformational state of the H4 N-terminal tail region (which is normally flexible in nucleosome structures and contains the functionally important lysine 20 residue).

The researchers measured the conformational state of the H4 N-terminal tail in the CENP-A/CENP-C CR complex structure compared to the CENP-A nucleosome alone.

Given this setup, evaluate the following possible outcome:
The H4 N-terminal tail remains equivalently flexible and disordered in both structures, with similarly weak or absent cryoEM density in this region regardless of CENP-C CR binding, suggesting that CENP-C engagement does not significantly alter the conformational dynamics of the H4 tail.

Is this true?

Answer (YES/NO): NO